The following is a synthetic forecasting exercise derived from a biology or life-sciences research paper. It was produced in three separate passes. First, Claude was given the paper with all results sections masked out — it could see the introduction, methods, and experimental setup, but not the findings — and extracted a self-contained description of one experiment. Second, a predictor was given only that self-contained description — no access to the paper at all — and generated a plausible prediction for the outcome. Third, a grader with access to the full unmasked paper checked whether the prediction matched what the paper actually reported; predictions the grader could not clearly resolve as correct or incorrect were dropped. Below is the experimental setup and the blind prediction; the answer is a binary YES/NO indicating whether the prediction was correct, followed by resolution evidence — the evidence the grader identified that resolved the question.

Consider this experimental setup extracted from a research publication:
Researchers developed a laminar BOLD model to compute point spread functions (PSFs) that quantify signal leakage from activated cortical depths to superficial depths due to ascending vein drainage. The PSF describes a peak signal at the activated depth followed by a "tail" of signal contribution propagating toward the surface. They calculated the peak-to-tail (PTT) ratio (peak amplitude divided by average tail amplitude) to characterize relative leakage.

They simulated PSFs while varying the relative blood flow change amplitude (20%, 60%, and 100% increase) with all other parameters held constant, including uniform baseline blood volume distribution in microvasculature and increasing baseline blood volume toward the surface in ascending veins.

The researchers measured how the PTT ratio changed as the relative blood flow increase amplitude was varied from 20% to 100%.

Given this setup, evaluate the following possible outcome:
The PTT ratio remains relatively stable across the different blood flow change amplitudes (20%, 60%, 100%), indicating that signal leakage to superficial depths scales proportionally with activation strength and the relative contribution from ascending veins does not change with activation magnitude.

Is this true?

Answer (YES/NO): NO